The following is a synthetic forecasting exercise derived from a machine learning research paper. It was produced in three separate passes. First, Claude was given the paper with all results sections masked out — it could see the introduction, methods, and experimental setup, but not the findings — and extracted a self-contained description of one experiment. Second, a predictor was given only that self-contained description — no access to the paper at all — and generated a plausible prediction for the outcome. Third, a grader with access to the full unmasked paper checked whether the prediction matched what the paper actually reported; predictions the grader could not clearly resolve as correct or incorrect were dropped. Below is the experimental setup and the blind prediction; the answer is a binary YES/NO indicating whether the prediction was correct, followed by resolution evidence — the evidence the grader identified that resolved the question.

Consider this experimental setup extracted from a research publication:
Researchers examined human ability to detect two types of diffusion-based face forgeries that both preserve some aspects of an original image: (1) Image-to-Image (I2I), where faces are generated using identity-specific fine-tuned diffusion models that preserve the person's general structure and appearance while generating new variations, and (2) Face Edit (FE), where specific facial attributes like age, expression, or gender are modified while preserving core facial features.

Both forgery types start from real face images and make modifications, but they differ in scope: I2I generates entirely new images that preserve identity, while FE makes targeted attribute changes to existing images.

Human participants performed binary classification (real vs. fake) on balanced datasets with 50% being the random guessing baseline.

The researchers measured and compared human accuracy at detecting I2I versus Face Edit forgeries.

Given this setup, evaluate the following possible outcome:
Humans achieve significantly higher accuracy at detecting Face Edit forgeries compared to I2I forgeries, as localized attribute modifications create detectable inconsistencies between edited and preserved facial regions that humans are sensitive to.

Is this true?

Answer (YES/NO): NO